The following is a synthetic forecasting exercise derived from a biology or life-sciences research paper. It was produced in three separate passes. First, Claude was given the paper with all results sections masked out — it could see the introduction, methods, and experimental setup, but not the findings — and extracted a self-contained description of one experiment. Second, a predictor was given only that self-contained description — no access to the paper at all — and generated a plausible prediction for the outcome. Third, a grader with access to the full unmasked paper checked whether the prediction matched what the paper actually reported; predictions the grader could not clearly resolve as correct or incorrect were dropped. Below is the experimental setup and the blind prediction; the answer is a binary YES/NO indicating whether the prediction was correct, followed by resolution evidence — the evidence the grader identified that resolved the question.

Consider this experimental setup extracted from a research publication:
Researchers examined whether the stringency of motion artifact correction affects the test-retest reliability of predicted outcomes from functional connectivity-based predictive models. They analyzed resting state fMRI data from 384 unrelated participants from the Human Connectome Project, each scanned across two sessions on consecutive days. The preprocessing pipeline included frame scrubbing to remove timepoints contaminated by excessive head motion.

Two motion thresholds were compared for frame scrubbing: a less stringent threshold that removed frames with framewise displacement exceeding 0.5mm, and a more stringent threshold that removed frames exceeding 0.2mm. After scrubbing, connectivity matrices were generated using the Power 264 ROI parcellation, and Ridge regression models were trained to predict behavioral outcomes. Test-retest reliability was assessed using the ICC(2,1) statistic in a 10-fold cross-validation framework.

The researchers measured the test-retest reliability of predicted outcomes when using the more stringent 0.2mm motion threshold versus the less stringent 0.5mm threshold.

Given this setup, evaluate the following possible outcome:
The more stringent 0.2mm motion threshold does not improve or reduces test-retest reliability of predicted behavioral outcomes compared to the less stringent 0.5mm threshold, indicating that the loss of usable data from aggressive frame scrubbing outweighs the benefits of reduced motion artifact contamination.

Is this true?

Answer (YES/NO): NO